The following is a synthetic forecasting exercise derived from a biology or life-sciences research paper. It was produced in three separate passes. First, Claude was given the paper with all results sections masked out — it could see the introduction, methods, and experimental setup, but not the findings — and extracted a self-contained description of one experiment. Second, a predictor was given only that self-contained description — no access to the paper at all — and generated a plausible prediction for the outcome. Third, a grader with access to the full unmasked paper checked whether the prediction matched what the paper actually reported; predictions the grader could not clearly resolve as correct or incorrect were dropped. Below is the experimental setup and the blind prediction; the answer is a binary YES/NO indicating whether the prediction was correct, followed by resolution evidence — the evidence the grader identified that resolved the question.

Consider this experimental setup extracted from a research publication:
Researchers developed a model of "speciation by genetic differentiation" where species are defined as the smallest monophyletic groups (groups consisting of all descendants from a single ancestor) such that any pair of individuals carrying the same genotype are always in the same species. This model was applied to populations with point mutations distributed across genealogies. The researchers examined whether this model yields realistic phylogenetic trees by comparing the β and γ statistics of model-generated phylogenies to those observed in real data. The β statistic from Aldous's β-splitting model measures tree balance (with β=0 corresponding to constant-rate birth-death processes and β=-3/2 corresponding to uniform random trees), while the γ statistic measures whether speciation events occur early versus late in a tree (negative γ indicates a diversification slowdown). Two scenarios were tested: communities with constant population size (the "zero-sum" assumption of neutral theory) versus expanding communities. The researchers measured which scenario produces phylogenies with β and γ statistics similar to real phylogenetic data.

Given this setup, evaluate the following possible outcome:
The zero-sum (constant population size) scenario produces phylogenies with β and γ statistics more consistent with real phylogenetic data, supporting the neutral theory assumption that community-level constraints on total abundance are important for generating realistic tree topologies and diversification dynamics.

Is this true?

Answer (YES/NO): NO